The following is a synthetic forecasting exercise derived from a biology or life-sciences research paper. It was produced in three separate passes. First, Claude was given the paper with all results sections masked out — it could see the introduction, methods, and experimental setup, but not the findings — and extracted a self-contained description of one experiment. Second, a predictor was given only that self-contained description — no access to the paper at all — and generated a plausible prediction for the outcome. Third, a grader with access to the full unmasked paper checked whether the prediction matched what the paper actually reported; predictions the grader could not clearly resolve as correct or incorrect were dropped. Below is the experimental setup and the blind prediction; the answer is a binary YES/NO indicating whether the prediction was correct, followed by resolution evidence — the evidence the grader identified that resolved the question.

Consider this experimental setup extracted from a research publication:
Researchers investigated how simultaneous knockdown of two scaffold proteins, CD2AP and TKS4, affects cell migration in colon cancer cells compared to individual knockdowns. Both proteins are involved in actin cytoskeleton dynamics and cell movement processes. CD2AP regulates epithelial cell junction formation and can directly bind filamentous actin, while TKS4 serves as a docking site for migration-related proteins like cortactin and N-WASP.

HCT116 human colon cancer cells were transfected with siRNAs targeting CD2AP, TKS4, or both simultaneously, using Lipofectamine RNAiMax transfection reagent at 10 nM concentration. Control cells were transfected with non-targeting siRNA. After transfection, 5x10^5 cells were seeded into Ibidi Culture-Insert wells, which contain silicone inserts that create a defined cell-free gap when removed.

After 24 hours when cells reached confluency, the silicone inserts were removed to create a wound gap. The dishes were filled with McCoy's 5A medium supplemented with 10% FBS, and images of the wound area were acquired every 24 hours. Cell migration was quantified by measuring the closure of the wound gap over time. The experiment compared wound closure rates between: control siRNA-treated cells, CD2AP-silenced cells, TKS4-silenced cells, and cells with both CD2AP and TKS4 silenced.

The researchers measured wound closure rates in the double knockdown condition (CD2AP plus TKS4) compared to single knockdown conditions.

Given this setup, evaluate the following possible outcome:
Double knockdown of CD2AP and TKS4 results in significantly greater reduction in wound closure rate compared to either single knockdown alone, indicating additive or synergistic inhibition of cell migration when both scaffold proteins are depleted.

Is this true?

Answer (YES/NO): NO